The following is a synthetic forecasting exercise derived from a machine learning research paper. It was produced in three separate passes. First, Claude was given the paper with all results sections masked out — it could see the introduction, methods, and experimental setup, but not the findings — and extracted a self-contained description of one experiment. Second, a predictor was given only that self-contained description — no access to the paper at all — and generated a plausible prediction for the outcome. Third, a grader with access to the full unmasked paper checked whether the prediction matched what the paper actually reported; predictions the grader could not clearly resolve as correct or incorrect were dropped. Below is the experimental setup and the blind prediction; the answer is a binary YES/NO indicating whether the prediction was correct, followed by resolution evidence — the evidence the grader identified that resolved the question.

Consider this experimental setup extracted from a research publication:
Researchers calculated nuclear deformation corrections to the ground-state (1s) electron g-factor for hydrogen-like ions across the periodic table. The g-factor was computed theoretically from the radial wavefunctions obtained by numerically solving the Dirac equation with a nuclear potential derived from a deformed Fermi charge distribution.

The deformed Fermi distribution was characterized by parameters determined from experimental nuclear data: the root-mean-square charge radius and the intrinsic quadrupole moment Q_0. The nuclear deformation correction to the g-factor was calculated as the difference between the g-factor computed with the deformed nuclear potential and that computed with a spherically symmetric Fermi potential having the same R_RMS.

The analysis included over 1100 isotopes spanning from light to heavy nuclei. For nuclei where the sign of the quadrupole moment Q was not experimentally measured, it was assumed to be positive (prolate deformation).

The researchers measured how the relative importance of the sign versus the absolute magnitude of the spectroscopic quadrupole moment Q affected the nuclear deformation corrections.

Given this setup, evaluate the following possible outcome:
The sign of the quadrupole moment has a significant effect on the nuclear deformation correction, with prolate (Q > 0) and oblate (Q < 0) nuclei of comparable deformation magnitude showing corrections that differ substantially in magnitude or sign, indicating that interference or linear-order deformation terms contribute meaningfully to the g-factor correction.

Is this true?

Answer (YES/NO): YES